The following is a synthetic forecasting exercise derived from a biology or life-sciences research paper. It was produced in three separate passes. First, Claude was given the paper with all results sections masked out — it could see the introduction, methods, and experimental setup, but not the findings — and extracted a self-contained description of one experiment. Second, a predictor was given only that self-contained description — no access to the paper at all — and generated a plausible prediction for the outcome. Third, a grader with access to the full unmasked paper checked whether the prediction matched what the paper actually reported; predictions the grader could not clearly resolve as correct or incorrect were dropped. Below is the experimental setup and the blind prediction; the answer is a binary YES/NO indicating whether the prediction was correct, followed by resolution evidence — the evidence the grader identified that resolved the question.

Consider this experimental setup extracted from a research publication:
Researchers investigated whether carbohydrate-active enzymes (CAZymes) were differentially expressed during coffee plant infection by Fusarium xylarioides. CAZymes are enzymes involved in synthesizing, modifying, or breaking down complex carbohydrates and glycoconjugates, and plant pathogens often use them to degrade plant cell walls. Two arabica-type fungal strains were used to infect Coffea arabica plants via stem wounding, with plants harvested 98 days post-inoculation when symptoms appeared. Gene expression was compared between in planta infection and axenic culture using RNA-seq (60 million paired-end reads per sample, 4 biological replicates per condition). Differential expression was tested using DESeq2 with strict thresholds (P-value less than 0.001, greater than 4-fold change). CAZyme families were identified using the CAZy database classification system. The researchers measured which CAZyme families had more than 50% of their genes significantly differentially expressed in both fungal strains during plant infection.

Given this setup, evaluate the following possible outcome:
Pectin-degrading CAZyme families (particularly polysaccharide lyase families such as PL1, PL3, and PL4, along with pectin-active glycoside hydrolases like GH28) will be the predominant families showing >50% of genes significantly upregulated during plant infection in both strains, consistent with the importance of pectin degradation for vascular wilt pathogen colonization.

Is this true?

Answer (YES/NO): NO